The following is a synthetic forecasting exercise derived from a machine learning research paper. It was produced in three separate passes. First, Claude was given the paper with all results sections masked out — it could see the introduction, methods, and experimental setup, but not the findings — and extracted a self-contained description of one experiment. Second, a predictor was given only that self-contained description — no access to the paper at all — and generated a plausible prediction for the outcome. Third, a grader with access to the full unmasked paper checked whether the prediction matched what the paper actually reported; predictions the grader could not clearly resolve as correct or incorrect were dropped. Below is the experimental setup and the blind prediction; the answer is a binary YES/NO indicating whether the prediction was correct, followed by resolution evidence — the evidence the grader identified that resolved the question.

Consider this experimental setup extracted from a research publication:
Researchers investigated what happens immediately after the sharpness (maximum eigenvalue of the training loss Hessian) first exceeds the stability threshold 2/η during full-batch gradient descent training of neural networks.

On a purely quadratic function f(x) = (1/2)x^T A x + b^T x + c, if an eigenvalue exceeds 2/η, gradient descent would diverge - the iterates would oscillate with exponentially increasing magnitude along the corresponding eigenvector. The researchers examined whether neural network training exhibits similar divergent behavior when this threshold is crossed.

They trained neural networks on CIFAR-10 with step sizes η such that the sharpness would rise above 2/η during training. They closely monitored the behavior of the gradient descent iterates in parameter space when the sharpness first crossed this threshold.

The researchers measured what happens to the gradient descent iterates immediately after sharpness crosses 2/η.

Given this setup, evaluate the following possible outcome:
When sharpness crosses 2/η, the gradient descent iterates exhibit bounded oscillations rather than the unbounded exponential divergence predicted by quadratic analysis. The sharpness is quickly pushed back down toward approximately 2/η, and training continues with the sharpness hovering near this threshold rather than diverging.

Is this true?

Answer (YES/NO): NO